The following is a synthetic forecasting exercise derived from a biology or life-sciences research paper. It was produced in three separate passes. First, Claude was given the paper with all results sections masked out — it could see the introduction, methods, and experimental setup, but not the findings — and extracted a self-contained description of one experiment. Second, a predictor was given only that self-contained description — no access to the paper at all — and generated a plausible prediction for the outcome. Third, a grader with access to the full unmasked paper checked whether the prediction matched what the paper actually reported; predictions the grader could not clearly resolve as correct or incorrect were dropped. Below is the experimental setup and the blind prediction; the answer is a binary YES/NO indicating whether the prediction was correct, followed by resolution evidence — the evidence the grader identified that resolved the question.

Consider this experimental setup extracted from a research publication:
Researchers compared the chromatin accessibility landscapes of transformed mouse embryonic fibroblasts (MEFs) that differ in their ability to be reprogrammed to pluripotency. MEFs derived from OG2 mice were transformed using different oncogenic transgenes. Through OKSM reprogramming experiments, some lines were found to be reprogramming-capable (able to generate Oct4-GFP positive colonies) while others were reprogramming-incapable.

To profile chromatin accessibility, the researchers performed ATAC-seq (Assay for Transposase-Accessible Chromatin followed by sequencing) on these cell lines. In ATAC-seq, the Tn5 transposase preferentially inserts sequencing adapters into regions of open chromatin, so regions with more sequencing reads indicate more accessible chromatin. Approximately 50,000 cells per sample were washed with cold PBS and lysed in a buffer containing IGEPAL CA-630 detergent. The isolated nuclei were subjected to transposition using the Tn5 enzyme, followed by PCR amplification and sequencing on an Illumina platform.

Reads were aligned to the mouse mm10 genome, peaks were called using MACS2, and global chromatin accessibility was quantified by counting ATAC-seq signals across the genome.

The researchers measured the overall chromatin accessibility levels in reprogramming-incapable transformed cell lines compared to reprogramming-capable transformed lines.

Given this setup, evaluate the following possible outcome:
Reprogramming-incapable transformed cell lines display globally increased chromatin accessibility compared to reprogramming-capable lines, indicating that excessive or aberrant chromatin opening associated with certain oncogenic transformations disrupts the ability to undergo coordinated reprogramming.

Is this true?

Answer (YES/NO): YES